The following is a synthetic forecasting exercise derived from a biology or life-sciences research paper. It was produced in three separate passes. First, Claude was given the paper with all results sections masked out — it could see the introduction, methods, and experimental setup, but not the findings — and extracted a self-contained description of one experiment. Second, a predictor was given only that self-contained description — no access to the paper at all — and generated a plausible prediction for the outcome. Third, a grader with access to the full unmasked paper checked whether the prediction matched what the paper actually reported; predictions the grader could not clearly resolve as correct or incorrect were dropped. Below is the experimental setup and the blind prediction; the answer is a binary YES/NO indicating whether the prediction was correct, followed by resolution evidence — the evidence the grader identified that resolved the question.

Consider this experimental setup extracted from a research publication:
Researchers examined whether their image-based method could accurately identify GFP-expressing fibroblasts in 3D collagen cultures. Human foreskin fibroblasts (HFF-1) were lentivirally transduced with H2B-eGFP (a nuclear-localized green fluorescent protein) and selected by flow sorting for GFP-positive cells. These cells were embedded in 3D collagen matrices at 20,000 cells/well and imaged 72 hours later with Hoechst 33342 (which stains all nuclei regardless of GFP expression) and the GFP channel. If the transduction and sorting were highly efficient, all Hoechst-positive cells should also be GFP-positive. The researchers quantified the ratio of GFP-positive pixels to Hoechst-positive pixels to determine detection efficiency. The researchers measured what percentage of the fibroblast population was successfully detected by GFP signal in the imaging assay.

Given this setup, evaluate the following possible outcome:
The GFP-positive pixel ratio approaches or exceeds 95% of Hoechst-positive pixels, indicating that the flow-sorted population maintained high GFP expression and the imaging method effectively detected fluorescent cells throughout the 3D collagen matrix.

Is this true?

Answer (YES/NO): NO